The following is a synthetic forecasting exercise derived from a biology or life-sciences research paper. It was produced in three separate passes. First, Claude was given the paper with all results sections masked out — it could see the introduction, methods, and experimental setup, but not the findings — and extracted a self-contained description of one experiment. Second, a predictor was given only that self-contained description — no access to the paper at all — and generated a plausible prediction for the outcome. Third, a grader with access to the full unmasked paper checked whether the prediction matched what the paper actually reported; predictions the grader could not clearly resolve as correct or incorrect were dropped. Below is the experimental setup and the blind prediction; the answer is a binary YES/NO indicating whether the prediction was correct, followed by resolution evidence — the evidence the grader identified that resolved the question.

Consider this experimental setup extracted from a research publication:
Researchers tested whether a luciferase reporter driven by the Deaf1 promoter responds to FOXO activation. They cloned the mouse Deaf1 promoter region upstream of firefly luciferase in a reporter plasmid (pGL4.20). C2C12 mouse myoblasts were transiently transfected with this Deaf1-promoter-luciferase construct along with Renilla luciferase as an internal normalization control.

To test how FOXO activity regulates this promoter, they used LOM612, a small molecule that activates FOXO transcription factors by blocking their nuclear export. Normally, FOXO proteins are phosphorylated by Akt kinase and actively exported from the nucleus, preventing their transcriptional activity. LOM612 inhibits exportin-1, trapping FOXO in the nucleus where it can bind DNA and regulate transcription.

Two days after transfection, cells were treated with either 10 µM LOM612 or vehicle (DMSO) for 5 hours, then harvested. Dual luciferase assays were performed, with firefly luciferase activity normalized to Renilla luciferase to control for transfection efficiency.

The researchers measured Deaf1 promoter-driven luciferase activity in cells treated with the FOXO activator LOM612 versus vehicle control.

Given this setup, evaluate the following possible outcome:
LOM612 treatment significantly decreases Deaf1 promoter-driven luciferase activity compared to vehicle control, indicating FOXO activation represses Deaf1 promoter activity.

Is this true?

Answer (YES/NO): YES